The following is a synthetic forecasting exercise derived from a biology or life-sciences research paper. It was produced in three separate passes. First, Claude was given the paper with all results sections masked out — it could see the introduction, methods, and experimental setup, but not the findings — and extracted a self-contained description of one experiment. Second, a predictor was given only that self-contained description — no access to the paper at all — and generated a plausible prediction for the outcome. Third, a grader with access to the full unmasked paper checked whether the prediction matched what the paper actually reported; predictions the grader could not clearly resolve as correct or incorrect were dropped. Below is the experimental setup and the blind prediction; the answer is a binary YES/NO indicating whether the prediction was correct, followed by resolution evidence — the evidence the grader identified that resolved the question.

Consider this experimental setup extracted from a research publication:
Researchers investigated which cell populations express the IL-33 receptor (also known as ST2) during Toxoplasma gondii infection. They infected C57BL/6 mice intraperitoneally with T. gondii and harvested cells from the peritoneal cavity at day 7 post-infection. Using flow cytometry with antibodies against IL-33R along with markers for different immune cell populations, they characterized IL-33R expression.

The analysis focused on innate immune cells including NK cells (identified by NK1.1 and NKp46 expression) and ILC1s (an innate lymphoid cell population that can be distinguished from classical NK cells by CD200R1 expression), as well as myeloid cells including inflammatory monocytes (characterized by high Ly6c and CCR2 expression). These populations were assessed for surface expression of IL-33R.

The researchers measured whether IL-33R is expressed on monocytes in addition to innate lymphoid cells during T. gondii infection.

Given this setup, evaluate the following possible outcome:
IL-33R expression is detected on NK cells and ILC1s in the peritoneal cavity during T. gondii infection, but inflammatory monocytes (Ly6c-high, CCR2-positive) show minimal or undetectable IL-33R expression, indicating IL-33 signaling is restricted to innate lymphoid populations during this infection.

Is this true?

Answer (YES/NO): NO